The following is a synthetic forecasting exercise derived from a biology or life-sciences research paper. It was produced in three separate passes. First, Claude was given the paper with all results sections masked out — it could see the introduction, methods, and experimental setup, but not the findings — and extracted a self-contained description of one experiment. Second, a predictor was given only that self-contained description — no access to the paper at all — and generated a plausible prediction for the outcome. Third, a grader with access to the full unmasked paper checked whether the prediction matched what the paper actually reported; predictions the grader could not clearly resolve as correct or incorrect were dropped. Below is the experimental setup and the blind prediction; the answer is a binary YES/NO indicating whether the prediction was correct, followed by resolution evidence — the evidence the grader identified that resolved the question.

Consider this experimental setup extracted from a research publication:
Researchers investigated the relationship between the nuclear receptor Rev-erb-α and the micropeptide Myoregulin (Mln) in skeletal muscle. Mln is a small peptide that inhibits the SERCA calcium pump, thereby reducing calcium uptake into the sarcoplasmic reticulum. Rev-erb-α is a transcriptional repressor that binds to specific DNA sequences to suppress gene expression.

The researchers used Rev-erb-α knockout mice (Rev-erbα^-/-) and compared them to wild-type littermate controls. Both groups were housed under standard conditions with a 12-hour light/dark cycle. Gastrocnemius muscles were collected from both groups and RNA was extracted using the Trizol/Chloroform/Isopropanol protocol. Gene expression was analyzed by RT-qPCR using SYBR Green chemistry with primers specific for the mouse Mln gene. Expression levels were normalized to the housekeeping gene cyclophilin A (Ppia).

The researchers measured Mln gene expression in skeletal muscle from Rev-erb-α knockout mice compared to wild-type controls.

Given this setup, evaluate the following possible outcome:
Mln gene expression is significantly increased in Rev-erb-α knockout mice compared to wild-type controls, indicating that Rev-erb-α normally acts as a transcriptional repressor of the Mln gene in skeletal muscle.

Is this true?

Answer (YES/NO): YES